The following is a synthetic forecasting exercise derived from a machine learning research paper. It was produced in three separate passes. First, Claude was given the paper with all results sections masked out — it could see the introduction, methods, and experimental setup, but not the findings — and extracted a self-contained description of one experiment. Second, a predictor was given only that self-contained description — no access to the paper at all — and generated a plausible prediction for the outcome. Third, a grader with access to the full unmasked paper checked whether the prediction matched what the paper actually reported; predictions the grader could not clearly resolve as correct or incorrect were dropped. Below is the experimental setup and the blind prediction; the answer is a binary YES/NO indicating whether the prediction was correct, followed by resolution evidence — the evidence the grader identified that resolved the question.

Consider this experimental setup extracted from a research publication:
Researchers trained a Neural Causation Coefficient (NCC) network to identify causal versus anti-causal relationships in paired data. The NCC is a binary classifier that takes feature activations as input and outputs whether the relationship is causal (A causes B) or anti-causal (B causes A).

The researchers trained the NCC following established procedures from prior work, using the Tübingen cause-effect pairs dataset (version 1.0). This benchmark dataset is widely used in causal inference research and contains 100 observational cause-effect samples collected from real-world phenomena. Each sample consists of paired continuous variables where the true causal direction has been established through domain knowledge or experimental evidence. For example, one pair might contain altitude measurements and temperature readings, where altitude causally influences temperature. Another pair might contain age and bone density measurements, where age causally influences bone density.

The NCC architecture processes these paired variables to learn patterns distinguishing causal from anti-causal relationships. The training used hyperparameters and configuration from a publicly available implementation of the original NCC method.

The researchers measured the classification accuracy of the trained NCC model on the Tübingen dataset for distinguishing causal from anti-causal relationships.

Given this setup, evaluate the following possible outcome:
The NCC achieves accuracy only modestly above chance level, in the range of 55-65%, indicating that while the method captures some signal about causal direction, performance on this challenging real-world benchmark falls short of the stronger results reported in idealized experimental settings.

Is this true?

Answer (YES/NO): NO